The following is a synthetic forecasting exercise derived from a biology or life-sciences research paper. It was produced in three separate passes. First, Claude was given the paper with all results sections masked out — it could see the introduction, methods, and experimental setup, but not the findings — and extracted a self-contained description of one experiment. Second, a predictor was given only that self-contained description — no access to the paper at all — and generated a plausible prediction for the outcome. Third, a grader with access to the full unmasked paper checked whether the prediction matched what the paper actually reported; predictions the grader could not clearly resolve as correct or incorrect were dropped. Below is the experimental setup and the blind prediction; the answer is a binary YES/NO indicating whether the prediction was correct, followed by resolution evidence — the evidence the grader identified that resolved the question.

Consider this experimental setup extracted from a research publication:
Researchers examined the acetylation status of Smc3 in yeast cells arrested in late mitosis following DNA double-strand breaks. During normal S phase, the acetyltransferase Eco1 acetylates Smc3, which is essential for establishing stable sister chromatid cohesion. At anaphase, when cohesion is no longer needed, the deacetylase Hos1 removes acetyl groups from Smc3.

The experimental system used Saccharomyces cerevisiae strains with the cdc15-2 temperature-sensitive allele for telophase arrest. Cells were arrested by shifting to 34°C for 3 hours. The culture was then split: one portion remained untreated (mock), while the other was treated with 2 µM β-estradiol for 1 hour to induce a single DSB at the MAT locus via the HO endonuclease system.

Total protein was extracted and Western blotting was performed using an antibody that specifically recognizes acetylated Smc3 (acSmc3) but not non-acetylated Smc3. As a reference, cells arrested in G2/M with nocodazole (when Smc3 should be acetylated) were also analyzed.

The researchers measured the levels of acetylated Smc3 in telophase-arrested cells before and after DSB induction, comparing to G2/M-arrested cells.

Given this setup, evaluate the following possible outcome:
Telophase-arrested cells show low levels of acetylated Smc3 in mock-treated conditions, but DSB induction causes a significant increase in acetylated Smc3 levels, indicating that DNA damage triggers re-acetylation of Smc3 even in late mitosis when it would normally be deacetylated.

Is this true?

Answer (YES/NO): NO